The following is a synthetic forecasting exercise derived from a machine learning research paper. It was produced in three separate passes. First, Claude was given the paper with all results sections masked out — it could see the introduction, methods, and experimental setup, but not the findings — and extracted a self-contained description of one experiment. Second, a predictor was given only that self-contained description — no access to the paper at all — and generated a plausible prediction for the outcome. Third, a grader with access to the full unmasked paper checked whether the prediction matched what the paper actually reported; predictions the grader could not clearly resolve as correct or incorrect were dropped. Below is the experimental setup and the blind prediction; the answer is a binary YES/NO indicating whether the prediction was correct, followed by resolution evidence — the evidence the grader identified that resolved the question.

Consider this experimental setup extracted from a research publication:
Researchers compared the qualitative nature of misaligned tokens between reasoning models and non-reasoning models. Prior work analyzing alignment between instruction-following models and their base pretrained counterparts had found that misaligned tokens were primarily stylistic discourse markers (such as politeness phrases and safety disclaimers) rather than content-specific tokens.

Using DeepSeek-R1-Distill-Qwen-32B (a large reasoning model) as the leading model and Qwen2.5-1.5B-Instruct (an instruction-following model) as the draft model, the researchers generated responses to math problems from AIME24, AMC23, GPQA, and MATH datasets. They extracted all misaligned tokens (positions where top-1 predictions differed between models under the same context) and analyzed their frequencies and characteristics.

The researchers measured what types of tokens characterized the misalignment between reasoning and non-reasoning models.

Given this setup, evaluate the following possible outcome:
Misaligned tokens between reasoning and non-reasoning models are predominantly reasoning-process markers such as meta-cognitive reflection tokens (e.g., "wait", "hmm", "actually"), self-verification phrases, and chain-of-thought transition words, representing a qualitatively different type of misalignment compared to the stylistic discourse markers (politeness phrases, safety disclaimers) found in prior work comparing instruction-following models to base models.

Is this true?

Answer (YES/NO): YES